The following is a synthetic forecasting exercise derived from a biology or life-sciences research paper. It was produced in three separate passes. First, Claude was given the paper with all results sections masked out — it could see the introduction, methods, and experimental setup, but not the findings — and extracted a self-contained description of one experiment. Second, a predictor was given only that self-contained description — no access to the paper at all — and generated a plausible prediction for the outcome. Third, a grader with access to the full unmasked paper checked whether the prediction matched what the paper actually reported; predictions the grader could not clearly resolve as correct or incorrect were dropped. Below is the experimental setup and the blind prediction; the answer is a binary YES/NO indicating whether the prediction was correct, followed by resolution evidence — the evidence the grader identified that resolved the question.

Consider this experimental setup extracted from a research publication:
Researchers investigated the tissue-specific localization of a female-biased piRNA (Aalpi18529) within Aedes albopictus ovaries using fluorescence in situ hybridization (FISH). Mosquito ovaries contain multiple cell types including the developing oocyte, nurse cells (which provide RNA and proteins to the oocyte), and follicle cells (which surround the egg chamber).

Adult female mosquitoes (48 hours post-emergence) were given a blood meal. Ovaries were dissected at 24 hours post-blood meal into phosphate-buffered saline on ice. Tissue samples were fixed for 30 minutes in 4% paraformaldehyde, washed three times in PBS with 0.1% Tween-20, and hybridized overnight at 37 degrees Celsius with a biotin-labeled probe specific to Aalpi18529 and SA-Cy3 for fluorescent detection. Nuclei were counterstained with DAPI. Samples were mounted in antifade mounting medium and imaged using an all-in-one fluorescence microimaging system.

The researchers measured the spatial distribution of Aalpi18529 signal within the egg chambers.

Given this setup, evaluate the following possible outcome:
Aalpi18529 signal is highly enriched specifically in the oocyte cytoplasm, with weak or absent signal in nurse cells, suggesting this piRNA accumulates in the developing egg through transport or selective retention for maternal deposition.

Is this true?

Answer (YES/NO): NO